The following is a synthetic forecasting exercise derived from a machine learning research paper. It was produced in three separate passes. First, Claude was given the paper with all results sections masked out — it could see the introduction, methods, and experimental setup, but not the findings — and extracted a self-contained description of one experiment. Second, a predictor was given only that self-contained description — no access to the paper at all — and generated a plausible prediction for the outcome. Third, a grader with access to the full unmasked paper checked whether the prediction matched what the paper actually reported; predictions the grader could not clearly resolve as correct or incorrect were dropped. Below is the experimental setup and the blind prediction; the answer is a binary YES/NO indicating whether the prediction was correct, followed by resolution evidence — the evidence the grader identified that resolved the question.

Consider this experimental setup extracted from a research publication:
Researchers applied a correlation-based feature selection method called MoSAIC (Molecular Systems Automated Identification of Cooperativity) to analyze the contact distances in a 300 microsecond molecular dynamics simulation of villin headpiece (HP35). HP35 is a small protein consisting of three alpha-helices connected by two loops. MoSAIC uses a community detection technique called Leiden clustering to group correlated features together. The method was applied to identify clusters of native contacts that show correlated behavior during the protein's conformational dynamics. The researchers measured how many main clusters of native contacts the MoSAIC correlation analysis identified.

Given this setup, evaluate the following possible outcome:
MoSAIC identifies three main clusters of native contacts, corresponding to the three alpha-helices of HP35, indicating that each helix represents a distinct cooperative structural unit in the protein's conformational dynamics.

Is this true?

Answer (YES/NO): NO